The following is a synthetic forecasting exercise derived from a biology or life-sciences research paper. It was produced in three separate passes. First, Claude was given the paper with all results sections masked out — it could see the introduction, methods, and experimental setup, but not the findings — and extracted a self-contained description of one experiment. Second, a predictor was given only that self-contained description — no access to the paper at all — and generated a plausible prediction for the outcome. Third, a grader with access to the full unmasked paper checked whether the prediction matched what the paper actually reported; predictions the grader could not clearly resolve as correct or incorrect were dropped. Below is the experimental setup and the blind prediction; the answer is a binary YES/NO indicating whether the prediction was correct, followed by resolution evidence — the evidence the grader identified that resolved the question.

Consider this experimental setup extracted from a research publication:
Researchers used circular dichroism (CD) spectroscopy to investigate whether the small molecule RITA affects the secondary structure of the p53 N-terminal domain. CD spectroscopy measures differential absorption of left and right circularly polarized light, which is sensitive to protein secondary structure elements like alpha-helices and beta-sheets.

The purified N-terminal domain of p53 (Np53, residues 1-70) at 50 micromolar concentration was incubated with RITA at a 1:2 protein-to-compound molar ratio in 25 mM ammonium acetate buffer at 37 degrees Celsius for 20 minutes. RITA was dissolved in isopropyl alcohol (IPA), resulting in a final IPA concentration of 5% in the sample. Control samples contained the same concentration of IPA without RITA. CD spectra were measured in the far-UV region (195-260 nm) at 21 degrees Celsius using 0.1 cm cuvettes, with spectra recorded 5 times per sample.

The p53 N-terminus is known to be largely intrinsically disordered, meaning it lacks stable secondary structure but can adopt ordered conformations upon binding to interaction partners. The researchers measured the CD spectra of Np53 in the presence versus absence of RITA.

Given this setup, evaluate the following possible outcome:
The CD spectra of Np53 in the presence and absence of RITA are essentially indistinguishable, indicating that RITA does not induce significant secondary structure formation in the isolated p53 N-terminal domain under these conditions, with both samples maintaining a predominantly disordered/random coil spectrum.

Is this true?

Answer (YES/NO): NO